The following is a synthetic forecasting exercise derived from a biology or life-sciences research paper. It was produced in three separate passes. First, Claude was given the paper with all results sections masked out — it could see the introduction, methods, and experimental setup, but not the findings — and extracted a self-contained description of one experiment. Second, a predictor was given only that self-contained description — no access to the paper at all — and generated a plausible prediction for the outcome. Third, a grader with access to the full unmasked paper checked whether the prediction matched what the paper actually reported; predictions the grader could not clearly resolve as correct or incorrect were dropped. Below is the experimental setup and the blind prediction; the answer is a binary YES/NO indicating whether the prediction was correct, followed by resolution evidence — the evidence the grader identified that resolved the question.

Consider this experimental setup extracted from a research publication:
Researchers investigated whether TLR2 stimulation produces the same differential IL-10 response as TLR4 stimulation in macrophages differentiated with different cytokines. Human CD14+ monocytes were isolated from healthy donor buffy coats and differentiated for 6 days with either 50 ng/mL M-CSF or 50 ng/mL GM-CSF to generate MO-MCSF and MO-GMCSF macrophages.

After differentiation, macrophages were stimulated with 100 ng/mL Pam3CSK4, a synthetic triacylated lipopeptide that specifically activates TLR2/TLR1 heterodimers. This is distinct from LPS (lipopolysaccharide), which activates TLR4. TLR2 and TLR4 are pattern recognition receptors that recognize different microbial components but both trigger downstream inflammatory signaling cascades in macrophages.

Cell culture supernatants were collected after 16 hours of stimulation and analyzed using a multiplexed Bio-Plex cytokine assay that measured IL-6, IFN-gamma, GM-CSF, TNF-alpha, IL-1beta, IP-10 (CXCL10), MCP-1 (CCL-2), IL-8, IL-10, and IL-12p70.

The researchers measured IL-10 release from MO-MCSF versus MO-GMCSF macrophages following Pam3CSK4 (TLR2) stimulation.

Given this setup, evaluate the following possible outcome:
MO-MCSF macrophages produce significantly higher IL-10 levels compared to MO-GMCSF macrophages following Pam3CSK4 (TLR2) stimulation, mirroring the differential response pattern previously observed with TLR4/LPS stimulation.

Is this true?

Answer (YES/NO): YES